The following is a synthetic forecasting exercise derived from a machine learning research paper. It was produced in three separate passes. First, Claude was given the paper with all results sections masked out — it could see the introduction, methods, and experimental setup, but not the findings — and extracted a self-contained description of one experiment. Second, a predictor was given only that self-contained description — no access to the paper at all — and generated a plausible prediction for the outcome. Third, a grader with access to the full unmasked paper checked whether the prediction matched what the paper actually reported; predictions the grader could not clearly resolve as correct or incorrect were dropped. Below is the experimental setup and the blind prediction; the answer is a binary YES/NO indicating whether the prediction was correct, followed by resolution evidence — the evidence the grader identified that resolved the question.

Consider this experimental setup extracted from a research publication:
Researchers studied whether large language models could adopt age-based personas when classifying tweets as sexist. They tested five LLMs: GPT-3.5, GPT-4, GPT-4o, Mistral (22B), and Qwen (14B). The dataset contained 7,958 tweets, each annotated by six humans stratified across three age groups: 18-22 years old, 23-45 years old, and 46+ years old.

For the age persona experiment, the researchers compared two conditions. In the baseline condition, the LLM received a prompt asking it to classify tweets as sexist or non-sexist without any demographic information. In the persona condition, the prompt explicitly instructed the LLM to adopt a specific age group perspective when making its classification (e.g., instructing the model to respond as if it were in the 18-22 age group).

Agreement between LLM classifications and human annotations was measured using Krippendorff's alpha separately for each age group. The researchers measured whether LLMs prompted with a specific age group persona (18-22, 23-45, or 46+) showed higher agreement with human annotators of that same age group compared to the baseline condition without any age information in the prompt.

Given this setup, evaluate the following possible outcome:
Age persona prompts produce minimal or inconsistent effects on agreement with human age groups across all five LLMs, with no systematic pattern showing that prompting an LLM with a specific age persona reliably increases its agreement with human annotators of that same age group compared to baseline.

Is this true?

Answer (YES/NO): NO